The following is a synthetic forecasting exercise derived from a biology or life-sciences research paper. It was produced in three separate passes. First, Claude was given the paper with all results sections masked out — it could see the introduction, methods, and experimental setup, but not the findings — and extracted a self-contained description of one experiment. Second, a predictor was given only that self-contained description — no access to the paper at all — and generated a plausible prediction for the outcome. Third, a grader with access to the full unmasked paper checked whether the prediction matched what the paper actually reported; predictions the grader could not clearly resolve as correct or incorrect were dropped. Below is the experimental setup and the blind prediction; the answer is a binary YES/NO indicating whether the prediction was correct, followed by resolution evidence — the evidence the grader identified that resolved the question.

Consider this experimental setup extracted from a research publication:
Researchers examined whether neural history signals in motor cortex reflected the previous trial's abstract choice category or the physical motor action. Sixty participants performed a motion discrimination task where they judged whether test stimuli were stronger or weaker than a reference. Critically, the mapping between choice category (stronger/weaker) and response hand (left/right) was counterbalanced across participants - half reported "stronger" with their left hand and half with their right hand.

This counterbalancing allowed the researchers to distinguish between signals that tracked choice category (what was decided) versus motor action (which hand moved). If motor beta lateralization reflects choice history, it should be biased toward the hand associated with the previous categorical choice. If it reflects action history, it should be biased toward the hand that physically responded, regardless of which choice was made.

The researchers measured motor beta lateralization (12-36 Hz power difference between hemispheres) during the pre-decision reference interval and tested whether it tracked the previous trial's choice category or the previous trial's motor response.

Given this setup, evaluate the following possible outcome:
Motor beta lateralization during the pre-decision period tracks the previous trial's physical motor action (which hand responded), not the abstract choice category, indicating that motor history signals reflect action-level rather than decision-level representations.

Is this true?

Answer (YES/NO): YES